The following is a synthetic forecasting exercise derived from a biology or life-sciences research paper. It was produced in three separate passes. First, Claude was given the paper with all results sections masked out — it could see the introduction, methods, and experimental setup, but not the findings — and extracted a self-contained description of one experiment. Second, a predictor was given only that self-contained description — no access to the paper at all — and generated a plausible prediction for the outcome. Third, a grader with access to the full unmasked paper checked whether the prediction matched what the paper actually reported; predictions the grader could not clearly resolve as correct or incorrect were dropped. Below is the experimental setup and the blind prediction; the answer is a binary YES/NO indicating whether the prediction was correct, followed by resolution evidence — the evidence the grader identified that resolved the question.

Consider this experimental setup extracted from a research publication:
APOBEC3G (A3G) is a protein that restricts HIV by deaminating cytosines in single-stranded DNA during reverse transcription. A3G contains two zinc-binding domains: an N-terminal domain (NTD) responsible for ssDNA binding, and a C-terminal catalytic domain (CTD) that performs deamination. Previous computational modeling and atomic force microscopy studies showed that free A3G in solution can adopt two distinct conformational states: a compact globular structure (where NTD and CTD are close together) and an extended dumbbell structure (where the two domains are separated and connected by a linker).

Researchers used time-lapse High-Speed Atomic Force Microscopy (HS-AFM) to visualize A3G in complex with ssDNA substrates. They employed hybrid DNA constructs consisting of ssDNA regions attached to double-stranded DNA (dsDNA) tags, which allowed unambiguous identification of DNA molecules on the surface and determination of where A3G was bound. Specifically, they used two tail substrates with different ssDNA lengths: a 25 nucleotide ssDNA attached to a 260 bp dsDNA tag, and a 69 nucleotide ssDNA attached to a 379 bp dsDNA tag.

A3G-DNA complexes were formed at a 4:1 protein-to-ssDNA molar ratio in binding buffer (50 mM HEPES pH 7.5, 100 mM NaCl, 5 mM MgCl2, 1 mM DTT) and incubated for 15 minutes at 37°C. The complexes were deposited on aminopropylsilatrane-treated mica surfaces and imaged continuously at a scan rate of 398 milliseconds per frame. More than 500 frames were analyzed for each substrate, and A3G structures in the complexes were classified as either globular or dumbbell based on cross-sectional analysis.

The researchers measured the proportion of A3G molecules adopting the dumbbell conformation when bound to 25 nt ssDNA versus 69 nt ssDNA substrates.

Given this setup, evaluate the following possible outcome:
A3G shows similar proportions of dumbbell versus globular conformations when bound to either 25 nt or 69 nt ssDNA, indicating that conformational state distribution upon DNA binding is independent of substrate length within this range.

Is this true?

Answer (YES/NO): NO